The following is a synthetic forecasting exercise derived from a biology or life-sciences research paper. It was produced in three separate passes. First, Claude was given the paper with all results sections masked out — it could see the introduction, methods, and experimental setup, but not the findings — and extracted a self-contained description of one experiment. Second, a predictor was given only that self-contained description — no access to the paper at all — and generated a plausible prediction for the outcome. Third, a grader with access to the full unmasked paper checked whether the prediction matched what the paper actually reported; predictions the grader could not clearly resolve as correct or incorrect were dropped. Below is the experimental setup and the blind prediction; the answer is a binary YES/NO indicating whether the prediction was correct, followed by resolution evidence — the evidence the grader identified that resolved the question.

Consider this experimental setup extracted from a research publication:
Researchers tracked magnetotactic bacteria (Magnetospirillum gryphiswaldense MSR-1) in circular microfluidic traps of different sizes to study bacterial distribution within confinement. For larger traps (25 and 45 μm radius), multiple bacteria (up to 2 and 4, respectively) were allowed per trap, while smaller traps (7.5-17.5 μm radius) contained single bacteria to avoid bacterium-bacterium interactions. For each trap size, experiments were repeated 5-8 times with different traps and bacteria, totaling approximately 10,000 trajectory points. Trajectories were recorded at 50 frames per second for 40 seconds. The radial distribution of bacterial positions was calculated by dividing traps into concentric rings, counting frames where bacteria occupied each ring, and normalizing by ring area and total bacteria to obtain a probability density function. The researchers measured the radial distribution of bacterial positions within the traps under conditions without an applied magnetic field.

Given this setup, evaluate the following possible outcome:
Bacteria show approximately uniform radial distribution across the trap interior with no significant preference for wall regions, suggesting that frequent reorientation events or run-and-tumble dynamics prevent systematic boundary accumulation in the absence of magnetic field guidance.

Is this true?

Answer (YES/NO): NO